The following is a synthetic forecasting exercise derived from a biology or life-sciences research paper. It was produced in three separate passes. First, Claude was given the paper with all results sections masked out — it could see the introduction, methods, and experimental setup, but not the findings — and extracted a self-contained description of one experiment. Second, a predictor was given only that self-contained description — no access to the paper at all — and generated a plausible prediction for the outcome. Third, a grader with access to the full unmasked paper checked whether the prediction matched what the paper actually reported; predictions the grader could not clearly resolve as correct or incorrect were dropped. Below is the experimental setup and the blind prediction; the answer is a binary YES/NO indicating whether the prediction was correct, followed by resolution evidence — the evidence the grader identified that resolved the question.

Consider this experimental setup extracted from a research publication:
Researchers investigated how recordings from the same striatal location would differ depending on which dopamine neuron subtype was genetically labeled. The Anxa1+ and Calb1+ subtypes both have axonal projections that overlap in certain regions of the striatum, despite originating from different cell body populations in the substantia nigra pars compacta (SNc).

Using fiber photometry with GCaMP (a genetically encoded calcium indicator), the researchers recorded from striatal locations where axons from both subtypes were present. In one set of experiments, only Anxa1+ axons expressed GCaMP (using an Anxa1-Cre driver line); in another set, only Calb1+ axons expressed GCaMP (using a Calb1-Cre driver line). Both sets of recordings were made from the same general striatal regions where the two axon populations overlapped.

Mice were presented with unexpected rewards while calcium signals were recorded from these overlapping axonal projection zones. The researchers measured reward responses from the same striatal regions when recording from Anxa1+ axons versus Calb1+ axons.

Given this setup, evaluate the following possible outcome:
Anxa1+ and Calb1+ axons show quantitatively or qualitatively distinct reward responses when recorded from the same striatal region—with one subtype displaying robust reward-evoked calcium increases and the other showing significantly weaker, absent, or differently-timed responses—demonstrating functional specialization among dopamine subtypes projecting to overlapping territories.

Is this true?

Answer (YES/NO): YES